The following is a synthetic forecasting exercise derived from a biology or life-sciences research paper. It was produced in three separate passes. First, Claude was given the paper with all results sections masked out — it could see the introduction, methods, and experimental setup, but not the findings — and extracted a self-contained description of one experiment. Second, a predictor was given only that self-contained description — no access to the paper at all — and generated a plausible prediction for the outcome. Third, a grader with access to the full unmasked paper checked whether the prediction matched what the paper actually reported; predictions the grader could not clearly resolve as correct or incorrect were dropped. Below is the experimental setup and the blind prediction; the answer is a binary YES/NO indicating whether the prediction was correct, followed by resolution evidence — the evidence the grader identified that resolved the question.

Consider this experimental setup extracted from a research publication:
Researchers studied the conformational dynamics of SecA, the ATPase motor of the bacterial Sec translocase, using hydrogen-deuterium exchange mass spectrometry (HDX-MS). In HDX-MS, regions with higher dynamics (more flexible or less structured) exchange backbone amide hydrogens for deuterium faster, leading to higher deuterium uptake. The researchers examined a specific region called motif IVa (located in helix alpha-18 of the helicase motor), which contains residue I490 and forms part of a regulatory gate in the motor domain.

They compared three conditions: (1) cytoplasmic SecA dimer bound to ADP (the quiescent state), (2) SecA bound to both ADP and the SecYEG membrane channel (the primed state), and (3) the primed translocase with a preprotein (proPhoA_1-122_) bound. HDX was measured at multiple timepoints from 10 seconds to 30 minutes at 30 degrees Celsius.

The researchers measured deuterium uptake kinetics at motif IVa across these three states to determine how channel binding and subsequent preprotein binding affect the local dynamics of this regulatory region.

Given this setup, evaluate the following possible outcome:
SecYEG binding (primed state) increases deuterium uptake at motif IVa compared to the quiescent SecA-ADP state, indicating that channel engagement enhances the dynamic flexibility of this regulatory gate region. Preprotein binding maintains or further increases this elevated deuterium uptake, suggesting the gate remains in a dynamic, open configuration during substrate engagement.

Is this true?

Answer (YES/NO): YES